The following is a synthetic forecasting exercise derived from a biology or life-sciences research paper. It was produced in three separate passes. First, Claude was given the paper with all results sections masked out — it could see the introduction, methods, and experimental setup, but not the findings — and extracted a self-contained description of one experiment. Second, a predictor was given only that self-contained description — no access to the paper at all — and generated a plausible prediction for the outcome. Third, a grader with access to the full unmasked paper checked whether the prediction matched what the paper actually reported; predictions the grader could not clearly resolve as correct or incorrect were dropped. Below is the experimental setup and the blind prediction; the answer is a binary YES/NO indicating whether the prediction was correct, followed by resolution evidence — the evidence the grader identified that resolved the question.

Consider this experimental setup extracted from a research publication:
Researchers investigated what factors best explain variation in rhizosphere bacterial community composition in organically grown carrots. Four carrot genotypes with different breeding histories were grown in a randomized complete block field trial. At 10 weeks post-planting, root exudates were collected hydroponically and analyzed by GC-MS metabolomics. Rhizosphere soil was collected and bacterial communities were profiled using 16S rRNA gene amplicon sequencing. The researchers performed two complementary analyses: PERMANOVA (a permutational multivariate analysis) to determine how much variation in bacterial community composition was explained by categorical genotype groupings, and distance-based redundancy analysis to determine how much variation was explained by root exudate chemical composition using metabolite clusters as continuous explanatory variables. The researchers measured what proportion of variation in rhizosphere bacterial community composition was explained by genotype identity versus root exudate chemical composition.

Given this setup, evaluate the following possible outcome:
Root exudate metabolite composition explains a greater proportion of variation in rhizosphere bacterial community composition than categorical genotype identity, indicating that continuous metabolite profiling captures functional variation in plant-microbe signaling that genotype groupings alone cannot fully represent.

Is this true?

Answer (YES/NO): YES